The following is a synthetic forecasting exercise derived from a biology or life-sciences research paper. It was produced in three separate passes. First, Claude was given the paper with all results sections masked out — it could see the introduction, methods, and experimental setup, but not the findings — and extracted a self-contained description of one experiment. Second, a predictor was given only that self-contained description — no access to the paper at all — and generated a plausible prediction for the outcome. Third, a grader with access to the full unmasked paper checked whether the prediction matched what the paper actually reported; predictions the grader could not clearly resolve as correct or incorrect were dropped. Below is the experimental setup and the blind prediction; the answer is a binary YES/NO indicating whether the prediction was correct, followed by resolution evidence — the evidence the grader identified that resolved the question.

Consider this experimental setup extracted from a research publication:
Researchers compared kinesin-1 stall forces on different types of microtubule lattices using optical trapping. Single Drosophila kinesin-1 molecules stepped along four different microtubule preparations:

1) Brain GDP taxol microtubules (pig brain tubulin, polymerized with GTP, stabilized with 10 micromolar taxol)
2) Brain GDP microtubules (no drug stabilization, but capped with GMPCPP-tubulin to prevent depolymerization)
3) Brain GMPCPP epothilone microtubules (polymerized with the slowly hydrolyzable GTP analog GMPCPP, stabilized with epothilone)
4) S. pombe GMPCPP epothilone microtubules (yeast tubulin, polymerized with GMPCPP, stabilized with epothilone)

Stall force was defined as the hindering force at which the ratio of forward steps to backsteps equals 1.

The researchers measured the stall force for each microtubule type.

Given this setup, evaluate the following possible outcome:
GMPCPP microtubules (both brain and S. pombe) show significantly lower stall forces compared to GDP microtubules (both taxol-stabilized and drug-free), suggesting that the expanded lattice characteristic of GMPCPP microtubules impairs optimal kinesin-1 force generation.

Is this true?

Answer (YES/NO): NO